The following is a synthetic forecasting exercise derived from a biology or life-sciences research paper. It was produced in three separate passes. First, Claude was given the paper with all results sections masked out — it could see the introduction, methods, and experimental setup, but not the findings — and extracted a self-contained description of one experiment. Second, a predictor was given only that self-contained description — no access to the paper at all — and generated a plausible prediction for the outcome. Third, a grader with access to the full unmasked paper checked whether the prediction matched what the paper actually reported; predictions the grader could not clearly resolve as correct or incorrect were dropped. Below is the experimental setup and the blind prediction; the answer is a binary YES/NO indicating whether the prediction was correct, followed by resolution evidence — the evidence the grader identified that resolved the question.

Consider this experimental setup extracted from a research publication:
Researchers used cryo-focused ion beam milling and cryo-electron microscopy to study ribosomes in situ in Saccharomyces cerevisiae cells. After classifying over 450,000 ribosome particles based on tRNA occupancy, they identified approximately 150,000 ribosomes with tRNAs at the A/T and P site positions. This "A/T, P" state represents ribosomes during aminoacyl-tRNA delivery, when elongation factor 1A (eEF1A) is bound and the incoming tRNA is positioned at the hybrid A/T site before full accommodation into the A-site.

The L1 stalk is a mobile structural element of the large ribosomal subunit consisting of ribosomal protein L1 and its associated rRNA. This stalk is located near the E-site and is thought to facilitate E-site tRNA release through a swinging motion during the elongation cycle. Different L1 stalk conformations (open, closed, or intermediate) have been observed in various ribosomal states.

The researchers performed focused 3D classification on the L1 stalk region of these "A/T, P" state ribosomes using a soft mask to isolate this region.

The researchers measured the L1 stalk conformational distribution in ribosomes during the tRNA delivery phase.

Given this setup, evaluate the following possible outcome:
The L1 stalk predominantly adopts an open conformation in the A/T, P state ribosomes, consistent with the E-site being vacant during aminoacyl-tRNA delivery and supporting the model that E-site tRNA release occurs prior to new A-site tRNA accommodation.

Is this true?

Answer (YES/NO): NO